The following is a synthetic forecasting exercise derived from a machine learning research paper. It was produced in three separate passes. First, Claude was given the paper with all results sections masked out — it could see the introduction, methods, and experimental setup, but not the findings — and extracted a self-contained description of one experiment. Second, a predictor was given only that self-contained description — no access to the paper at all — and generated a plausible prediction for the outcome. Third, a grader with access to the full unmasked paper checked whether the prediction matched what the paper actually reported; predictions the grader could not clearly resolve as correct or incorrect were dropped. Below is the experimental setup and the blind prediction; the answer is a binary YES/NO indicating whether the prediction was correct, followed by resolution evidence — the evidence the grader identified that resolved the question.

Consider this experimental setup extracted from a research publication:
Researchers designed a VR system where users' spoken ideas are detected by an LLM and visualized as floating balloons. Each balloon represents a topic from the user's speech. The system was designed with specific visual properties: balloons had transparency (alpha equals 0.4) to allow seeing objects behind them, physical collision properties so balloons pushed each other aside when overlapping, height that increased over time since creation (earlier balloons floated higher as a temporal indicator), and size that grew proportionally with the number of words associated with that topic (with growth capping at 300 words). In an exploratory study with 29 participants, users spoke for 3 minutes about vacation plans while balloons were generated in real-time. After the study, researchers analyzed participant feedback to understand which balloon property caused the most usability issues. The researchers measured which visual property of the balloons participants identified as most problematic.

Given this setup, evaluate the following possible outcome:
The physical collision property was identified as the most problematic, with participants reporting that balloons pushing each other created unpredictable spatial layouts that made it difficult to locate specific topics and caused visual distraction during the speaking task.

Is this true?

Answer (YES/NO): NO